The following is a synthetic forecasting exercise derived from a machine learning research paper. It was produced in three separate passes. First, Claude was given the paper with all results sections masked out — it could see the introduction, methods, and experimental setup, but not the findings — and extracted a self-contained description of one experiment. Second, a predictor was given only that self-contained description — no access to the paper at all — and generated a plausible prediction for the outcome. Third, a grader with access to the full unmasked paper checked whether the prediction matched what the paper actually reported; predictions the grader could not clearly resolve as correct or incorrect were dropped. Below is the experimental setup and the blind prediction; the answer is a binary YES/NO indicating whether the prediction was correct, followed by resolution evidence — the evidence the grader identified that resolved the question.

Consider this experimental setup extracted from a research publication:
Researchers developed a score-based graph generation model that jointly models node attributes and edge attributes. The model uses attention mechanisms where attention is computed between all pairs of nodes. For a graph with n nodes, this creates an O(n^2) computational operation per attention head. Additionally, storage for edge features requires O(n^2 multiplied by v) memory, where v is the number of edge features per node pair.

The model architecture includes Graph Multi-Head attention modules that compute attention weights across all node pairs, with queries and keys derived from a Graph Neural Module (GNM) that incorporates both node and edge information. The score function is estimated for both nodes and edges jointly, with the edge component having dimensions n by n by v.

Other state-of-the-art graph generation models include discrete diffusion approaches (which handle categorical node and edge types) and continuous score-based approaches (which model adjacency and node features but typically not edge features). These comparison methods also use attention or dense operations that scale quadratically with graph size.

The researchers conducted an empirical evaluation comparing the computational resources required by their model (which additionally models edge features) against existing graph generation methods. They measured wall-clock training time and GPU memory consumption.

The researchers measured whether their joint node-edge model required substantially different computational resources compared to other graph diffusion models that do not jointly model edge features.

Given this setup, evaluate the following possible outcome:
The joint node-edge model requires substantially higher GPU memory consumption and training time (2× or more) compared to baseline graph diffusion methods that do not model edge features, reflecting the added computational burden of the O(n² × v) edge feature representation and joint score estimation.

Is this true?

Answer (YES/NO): NO